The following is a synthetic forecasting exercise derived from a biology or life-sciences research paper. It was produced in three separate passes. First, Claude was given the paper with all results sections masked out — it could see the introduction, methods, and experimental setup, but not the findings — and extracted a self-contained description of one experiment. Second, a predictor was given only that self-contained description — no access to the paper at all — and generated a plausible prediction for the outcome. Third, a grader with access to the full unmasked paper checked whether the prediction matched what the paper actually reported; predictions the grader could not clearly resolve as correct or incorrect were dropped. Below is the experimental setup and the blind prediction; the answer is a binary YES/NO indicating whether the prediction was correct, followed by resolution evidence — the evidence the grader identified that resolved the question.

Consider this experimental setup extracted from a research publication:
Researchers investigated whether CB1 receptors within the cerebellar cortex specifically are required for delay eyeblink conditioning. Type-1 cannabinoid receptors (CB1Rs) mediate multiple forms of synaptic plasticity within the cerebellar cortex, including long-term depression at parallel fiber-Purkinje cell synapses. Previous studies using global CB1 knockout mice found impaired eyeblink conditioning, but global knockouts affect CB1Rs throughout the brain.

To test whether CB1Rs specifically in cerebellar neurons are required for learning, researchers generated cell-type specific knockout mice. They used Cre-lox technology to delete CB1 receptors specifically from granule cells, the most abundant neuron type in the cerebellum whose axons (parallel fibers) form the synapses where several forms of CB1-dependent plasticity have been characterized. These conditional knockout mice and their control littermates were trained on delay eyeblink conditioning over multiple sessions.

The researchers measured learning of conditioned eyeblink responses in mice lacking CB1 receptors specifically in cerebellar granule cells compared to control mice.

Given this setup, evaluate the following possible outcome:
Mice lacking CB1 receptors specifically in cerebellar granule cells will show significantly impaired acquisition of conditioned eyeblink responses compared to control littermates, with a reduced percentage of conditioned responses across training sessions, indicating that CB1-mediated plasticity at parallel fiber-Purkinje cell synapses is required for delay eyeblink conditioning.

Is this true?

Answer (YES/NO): NO